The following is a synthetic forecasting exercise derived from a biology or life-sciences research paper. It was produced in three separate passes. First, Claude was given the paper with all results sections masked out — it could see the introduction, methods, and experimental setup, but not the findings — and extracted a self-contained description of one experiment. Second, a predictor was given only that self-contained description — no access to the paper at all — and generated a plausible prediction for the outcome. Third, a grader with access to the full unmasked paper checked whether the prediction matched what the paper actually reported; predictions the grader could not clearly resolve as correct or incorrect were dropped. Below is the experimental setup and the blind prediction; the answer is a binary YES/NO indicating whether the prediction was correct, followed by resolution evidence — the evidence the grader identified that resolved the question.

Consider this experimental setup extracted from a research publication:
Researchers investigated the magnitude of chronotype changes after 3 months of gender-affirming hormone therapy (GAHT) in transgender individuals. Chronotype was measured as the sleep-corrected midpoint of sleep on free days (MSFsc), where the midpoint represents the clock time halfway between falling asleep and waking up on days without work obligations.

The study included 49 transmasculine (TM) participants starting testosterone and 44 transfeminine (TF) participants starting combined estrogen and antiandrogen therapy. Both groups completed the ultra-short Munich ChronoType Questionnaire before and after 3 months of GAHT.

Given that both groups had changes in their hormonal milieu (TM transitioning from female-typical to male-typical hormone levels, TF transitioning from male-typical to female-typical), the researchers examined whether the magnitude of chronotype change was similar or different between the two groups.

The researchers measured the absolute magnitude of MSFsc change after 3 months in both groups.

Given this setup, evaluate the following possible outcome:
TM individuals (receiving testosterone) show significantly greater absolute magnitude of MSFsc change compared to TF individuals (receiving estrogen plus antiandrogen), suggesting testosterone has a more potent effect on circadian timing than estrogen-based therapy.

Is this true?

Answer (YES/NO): NO